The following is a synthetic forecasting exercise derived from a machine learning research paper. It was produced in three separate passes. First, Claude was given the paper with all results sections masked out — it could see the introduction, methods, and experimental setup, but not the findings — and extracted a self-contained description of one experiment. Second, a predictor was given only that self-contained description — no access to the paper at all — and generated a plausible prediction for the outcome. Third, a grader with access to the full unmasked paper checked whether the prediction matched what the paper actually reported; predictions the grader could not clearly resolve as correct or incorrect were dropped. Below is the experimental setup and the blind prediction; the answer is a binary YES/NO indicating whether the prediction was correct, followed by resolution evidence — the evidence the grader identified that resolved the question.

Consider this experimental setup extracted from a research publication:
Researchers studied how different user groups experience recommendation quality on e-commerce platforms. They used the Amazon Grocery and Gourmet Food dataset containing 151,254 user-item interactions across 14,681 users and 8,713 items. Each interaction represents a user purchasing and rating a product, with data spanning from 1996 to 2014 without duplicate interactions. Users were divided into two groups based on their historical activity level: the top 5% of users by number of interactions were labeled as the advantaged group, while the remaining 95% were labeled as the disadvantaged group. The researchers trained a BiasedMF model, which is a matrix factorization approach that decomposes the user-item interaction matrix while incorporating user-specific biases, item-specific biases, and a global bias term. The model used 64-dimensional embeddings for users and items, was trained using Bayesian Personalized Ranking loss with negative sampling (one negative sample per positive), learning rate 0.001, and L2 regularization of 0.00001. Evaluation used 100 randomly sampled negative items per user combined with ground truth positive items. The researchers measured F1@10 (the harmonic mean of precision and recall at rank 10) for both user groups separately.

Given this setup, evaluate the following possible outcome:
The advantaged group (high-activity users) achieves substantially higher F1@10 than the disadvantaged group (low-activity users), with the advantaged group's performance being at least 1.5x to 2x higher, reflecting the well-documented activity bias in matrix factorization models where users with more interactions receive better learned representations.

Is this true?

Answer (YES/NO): NO